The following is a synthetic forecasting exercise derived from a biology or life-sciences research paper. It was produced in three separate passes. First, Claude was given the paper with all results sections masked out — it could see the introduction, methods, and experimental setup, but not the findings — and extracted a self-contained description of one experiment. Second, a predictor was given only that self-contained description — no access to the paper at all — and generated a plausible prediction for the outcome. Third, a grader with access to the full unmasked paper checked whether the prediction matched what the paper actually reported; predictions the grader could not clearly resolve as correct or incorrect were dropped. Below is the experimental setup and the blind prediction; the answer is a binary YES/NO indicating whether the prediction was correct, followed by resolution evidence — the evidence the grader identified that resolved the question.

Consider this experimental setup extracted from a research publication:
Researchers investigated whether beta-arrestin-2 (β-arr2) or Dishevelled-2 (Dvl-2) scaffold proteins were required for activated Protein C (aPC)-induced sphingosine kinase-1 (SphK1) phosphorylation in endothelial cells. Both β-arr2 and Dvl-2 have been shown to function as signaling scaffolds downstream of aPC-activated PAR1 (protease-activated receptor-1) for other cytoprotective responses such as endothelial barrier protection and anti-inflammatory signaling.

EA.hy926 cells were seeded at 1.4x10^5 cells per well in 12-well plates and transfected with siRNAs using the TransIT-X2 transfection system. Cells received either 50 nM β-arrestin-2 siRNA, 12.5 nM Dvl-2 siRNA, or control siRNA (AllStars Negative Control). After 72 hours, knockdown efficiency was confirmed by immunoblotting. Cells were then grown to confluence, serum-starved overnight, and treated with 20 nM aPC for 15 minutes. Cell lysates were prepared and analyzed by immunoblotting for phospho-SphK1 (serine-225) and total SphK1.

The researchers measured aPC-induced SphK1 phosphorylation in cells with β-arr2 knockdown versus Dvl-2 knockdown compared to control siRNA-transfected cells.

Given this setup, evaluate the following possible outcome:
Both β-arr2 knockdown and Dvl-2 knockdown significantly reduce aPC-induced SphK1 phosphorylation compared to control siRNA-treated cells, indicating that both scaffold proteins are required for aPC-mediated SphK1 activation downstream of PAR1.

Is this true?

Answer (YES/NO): NO